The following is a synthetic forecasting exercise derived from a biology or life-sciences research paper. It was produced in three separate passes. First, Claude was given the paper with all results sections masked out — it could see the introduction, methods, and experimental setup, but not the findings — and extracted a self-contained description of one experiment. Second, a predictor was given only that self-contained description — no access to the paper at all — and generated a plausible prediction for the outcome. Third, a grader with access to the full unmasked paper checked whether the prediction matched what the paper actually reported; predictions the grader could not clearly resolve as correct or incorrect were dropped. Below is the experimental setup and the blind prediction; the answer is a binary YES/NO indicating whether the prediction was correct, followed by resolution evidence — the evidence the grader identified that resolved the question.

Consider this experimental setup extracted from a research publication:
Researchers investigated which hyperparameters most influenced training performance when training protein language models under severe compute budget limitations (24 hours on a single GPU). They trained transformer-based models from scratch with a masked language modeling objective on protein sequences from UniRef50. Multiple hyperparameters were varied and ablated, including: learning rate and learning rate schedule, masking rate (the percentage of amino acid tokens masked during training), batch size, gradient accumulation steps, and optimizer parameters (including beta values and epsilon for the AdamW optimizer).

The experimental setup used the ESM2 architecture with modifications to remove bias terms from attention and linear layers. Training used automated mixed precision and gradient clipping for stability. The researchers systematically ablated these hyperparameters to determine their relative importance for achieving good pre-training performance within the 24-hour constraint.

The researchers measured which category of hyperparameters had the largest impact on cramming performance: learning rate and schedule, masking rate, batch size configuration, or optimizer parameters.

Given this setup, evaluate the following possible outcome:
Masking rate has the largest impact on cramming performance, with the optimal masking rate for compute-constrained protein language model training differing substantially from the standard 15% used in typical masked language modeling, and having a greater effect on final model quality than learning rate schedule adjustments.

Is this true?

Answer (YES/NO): NO